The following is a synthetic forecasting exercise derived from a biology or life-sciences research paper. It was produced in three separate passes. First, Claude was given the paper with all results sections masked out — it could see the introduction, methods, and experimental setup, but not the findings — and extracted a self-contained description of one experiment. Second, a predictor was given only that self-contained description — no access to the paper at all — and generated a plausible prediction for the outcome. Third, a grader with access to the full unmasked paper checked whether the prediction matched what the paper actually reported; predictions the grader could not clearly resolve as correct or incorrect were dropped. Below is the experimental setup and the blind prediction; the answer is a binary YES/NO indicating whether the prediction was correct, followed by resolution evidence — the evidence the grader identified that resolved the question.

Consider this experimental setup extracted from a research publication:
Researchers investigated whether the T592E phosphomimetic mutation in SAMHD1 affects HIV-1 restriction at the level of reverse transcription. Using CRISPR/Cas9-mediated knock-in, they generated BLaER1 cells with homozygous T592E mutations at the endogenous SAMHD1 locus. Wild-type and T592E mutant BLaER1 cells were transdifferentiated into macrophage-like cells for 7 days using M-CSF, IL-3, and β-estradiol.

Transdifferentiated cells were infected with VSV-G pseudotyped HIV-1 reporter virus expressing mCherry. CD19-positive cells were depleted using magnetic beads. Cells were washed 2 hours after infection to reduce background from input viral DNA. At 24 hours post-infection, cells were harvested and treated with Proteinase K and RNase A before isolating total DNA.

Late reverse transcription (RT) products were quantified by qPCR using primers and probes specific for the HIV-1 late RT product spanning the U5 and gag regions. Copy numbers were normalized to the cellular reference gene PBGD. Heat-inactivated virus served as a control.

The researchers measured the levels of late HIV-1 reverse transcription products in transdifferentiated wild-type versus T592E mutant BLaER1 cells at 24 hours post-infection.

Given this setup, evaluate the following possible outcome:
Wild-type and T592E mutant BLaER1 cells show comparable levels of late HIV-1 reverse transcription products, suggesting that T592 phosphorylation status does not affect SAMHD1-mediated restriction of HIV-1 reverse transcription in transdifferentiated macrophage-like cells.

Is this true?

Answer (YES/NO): NO